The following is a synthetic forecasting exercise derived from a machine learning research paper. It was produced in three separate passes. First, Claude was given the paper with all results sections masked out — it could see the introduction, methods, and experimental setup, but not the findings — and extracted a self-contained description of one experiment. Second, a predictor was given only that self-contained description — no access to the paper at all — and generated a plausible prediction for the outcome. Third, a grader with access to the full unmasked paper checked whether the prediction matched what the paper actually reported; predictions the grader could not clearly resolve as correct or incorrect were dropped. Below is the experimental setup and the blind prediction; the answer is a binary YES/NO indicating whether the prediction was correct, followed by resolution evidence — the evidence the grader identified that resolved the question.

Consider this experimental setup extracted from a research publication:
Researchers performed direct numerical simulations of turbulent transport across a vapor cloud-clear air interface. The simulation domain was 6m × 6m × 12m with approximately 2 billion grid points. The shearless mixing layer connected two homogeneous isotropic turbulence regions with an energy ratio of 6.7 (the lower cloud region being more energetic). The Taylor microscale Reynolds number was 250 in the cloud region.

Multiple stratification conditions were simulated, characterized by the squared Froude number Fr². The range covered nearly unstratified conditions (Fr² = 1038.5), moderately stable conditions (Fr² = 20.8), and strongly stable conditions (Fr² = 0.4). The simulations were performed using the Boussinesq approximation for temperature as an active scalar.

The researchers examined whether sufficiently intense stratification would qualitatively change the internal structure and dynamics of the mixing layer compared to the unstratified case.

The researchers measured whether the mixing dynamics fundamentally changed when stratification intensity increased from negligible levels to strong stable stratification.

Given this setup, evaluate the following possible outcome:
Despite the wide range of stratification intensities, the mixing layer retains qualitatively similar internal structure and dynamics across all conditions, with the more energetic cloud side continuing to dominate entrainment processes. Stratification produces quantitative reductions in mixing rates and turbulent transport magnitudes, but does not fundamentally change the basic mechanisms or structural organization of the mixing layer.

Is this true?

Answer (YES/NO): NO